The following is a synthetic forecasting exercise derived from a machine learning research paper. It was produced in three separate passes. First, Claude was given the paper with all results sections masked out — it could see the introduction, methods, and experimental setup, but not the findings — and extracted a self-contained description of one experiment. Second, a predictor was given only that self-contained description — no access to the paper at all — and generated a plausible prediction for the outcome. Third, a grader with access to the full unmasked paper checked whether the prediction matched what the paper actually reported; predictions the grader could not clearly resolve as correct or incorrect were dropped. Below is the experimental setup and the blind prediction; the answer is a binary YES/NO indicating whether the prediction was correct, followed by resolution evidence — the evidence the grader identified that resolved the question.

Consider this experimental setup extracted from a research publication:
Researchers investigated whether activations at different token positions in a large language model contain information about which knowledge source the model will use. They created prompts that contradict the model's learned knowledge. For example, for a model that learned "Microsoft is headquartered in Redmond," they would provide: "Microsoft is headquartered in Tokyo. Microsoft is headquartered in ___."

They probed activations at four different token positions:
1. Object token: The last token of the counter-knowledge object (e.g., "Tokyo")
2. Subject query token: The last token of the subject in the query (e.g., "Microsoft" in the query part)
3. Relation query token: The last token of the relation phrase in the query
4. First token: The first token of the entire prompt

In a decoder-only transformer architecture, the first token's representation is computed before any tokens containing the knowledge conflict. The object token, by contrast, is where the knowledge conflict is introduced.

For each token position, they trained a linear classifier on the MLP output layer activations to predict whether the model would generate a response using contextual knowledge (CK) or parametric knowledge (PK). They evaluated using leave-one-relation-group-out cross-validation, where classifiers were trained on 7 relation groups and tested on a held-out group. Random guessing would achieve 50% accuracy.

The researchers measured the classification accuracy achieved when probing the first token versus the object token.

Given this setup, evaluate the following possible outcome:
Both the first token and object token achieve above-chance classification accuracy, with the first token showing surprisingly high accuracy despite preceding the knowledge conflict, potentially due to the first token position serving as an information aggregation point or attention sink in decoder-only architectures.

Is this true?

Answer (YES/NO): NO